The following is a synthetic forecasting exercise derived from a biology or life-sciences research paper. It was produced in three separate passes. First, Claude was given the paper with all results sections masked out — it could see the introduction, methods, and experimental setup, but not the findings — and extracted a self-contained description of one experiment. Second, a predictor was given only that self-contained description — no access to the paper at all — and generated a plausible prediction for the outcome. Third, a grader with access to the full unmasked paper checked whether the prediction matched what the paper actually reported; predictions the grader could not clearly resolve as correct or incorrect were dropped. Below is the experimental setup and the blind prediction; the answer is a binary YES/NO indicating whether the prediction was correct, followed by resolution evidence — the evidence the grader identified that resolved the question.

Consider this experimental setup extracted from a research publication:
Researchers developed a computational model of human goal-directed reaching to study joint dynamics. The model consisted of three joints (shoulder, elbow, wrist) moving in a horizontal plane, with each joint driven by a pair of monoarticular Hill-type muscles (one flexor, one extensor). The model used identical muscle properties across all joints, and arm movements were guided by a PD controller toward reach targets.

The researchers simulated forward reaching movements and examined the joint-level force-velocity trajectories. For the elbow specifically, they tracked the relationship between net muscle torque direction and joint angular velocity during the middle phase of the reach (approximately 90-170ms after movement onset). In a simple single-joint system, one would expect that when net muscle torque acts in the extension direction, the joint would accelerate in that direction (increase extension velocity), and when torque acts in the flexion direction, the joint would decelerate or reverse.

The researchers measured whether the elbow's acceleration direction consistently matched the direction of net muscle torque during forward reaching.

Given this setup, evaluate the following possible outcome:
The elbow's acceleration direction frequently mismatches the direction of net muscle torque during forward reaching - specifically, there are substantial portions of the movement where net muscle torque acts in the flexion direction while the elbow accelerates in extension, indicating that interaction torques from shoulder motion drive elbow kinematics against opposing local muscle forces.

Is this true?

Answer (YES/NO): YES